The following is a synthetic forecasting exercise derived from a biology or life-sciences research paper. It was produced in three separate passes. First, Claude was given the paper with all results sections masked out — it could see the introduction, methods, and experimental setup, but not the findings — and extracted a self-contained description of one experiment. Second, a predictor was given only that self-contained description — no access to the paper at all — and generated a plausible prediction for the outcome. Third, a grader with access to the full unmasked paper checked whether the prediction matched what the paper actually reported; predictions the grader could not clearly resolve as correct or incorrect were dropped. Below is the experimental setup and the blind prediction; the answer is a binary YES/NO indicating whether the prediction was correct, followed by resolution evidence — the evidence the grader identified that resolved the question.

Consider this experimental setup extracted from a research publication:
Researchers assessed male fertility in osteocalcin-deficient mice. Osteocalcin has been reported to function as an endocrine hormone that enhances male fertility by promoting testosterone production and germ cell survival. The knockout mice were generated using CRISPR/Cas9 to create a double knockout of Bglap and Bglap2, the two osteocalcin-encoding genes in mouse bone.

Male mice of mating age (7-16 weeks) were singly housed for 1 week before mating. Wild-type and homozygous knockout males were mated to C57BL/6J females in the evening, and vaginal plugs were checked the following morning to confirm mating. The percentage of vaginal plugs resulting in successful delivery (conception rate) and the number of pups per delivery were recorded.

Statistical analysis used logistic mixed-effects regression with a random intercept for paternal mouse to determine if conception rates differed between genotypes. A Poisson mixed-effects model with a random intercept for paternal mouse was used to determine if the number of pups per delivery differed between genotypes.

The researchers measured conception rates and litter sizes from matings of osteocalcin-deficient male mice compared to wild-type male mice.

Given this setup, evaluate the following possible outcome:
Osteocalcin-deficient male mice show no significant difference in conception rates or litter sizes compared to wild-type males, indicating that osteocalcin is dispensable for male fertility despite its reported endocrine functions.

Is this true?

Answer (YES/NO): YES